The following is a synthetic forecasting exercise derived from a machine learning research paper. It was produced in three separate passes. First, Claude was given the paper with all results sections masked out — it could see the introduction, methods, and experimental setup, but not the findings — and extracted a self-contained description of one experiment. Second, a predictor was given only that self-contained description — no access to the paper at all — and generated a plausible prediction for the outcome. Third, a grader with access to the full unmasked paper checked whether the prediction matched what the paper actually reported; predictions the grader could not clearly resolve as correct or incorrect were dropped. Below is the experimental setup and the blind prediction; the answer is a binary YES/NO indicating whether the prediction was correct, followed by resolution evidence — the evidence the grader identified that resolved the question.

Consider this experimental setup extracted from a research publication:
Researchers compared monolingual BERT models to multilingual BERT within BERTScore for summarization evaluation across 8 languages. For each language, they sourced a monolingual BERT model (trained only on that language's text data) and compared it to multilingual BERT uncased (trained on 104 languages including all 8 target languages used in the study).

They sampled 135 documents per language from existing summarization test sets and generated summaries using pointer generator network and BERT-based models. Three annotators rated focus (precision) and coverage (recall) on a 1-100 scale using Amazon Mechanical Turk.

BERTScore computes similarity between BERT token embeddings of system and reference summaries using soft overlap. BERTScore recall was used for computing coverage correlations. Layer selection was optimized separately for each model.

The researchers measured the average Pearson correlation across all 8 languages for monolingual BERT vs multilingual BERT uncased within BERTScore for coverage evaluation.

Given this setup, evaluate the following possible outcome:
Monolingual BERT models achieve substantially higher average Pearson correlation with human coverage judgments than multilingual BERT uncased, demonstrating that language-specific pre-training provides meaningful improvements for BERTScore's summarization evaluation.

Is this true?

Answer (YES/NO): NO